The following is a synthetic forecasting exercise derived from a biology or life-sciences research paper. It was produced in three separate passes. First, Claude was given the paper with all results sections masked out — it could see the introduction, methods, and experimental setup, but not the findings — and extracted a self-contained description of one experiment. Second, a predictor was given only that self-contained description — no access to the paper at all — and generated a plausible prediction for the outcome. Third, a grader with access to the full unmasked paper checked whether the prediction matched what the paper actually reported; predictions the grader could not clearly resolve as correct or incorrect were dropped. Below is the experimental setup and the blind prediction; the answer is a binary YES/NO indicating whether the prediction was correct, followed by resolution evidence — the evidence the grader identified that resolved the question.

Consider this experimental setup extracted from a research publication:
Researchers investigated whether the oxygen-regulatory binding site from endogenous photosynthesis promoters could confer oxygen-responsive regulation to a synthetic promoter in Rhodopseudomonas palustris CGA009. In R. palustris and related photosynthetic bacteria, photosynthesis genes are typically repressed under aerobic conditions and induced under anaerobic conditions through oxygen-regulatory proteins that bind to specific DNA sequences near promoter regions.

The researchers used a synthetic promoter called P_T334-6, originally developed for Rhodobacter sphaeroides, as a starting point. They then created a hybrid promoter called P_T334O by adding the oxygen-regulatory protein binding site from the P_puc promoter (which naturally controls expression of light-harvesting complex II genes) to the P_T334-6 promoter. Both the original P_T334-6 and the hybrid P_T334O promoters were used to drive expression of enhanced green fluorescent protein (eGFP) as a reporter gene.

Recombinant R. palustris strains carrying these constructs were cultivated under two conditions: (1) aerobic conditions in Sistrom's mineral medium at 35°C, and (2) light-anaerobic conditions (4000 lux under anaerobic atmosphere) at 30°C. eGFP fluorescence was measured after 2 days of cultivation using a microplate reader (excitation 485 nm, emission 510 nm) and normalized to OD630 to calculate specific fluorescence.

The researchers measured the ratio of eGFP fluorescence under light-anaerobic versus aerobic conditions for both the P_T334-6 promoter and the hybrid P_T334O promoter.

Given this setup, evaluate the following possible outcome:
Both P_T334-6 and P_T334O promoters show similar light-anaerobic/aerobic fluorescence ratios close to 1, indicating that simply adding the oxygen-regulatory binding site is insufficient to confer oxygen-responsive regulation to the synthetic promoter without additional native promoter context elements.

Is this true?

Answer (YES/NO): NO